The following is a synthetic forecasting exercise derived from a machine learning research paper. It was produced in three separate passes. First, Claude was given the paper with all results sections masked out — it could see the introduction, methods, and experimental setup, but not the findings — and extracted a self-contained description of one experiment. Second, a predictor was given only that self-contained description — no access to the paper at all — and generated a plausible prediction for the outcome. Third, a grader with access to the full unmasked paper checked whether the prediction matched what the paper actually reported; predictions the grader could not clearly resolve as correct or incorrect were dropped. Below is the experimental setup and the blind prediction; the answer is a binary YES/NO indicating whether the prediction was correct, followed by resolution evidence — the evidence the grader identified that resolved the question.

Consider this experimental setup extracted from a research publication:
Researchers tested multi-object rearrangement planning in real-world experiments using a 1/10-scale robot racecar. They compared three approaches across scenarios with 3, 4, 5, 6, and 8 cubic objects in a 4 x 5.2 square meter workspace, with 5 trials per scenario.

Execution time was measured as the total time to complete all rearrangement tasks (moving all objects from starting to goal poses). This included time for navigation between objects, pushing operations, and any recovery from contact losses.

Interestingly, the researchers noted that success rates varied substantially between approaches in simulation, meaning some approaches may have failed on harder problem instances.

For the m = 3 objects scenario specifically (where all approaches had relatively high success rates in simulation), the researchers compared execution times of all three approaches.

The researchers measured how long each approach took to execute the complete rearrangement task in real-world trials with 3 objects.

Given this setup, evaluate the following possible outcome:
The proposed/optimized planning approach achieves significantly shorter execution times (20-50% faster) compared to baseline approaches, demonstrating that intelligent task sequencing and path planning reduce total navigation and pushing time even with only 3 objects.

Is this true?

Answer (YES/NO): NO